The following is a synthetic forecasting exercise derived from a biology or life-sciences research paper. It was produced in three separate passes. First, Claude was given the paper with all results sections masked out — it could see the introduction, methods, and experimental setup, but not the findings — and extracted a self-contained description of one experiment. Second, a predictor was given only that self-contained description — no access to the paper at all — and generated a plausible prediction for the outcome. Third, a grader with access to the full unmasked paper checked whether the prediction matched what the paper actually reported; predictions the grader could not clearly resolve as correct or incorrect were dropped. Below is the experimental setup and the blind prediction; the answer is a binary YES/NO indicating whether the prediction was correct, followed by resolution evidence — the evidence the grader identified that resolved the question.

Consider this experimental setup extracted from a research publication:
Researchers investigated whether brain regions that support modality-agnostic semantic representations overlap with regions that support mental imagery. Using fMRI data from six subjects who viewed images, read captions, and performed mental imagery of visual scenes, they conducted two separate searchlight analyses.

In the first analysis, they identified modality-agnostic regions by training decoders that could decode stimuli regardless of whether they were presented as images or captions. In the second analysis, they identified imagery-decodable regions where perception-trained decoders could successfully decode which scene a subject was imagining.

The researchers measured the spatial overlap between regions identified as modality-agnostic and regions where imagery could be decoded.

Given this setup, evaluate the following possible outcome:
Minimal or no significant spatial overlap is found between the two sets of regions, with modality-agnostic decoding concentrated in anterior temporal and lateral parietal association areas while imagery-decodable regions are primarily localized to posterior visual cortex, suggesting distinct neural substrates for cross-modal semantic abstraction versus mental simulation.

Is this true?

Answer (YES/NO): NO